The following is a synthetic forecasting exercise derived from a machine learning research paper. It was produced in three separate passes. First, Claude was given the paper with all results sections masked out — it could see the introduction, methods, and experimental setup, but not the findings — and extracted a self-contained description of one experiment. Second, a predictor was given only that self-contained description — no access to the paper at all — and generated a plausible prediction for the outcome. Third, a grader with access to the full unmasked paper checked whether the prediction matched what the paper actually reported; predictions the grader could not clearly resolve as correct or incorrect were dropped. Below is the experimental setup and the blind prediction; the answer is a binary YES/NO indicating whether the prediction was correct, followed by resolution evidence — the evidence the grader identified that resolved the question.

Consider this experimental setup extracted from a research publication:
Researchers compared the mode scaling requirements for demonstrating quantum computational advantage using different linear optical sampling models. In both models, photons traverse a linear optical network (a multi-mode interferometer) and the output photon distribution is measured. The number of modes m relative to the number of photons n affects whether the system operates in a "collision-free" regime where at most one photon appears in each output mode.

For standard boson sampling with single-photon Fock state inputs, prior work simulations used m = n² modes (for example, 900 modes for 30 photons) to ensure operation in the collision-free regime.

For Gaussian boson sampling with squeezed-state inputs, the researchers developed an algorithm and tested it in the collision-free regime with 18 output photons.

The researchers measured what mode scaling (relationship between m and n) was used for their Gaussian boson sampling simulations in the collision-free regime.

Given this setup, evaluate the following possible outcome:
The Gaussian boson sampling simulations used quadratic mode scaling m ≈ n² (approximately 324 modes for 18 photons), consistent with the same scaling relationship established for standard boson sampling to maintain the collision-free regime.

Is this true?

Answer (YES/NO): NO